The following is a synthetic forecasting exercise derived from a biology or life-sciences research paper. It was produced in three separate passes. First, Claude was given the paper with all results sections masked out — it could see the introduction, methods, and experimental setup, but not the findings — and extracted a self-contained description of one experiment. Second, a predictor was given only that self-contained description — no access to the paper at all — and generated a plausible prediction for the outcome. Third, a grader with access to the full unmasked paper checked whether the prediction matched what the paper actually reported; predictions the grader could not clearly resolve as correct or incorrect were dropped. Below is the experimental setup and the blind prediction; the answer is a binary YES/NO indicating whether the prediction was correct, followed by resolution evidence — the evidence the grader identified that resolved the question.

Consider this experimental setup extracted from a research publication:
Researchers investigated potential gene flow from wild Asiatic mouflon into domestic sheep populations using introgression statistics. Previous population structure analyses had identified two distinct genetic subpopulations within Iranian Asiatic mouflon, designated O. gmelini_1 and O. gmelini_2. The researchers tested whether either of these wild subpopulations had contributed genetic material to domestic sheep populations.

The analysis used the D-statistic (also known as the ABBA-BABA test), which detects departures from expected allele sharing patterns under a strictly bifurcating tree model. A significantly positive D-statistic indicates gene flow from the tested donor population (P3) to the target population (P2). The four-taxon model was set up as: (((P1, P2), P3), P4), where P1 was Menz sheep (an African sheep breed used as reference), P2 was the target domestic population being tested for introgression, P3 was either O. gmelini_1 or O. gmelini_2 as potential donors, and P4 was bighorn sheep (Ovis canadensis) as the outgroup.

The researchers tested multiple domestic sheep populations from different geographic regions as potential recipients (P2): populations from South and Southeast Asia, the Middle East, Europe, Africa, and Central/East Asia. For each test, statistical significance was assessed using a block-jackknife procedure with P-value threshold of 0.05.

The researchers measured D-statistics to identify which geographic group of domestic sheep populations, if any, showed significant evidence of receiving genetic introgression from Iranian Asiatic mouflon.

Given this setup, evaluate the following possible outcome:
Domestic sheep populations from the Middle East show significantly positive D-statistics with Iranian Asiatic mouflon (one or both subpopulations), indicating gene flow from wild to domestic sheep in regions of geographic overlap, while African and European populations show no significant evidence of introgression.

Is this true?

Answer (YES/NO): NO